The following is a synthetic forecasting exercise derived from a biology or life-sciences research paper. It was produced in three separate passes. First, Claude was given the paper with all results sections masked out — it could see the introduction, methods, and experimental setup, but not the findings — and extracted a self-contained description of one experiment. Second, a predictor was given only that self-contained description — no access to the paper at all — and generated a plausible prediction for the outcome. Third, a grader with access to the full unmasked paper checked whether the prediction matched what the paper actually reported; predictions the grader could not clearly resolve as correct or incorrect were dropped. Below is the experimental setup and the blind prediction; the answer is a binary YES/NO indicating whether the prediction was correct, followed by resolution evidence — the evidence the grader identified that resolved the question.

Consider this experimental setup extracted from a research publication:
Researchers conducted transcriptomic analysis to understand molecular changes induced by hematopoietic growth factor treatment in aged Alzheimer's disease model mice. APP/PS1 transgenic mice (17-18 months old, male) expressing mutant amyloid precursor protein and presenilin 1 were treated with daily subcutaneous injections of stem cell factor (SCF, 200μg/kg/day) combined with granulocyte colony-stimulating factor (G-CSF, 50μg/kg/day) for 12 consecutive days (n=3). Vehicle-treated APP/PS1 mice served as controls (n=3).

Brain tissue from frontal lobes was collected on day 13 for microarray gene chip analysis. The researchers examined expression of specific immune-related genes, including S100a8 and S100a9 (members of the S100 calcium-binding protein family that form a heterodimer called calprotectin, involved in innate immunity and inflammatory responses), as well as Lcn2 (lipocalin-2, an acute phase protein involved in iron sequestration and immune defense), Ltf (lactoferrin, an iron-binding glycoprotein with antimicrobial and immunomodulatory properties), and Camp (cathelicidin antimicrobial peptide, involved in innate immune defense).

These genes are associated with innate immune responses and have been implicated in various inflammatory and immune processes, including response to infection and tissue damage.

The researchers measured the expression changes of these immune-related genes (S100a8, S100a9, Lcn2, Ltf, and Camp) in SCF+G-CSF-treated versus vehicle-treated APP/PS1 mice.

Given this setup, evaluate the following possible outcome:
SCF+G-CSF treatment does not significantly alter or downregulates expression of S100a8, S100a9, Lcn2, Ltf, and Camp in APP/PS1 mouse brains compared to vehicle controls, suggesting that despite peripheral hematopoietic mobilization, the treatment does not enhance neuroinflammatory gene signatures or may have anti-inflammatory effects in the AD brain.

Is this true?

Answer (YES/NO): NO